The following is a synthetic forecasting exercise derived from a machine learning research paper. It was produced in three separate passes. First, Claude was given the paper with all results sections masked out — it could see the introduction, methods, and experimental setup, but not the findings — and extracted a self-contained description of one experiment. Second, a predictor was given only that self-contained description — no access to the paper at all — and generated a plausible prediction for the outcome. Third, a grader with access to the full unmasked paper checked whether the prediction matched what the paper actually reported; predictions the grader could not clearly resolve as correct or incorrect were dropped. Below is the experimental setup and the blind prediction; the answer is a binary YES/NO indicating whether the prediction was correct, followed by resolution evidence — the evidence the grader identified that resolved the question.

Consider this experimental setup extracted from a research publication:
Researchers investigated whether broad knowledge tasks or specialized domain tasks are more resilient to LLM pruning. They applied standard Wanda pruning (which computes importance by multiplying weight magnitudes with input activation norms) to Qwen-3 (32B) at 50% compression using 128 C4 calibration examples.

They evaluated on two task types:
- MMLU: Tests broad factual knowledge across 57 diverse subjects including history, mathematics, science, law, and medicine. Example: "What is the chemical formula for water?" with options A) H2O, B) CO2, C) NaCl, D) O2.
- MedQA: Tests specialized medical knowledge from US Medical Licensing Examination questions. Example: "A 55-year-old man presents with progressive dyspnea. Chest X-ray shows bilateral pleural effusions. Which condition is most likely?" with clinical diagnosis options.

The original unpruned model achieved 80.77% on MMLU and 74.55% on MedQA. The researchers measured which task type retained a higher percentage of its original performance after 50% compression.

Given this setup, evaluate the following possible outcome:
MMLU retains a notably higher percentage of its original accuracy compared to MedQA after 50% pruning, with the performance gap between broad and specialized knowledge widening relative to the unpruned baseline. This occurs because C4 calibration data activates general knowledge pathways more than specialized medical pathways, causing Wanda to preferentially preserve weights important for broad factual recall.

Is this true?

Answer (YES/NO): YES